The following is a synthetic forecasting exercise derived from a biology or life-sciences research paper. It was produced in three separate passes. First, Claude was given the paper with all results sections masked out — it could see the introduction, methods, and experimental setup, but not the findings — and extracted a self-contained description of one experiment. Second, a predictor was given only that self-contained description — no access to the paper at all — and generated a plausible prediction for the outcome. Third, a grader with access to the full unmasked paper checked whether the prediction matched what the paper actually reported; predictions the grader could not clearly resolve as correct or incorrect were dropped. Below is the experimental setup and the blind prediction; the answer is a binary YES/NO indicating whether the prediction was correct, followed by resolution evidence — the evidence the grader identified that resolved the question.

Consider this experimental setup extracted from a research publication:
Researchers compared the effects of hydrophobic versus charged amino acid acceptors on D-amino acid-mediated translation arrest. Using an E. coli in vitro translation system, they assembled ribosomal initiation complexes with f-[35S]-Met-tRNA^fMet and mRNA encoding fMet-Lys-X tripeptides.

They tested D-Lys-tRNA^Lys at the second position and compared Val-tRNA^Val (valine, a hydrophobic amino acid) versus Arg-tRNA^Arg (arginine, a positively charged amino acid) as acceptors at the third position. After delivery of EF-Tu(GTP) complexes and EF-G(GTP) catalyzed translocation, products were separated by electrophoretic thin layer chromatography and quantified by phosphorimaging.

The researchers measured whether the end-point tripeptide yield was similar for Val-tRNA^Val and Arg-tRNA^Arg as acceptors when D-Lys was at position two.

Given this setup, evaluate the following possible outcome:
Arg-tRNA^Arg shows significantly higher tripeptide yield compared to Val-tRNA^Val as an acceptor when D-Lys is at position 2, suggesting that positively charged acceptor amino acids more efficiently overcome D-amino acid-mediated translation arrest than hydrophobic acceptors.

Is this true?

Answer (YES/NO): NO